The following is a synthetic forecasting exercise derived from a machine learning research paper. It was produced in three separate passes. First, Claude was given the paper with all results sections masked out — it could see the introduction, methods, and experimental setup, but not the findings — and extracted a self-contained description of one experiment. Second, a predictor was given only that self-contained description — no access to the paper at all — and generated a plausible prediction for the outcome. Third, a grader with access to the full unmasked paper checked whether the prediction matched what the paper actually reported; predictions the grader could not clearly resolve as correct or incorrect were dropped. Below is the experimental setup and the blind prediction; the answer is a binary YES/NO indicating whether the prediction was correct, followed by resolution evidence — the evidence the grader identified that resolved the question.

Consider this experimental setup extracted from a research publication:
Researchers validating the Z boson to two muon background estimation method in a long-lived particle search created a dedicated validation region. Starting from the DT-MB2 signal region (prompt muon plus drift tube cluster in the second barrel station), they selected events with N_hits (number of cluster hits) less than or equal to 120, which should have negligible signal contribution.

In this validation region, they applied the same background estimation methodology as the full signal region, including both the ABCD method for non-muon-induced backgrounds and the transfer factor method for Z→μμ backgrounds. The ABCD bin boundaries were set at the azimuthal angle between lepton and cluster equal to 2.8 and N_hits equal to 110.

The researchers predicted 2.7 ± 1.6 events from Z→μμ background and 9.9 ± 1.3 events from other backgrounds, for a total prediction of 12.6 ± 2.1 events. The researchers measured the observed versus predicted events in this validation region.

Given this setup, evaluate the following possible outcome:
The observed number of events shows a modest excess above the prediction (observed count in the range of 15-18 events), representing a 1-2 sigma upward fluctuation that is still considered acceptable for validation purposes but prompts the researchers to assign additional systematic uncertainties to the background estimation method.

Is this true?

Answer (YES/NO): NO